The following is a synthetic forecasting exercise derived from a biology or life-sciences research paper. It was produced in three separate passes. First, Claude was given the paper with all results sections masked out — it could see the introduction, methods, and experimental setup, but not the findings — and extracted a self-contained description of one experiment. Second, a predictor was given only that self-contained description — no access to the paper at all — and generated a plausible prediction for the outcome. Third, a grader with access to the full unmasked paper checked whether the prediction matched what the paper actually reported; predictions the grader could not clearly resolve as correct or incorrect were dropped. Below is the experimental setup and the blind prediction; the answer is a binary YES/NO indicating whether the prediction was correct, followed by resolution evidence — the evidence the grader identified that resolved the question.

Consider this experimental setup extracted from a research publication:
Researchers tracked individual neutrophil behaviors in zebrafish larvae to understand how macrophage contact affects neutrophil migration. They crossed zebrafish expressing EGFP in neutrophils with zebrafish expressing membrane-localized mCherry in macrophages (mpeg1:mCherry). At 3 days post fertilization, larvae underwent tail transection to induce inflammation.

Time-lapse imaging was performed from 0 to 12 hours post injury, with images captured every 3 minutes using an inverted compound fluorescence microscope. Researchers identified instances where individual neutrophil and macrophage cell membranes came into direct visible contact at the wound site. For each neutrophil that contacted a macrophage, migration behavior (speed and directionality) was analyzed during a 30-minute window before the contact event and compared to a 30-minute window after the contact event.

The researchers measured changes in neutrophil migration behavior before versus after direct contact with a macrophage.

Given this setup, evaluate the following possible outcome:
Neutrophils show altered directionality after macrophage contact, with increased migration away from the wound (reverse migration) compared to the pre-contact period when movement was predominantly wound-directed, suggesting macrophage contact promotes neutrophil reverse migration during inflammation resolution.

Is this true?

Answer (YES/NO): NO